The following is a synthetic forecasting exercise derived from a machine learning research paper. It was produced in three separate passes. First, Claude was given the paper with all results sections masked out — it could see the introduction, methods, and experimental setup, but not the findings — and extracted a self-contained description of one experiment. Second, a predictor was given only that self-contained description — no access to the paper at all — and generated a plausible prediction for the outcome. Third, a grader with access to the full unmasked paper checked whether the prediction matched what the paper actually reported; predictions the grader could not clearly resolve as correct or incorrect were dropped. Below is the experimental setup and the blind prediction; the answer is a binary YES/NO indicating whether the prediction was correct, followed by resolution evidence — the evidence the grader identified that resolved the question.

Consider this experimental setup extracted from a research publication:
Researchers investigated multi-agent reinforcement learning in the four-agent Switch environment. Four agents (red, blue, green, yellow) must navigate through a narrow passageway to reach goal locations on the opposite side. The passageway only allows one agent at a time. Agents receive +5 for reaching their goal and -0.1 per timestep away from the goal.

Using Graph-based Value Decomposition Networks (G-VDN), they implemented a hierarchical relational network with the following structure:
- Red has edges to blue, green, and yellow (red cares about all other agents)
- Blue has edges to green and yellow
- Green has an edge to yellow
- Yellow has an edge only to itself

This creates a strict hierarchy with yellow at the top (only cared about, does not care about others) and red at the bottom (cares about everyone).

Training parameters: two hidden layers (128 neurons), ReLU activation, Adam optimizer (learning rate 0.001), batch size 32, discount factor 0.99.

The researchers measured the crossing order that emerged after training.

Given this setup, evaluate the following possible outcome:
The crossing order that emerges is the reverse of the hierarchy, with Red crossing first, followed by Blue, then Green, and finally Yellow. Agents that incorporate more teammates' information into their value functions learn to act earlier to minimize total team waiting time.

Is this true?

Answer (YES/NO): NO